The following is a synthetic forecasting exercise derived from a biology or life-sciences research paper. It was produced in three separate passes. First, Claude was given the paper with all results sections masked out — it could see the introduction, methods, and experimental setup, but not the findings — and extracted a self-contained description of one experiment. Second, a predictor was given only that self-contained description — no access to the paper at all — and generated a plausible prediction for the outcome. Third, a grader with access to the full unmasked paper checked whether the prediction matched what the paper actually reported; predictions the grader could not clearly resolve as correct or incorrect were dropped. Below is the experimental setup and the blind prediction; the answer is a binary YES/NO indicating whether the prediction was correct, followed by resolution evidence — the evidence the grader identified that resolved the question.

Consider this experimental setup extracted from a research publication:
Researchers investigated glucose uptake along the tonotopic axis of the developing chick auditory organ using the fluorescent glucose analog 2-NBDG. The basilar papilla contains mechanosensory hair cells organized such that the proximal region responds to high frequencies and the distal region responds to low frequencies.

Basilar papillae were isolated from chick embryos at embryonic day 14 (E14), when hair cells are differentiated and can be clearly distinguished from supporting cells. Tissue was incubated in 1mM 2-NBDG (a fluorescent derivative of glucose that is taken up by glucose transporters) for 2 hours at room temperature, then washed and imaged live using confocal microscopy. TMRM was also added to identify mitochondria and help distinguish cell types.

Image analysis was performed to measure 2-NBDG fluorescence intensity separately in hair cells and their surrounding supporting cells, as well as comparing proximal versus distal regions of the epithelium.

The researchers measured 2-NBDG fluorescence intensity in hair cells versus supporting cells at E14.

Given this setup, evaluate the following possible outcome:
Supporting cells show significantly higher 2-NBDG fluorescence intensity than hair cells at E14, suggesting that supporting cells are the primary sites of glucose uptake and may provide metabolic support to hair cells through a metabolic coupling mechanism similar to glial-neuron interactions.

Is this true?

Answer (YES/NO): NO